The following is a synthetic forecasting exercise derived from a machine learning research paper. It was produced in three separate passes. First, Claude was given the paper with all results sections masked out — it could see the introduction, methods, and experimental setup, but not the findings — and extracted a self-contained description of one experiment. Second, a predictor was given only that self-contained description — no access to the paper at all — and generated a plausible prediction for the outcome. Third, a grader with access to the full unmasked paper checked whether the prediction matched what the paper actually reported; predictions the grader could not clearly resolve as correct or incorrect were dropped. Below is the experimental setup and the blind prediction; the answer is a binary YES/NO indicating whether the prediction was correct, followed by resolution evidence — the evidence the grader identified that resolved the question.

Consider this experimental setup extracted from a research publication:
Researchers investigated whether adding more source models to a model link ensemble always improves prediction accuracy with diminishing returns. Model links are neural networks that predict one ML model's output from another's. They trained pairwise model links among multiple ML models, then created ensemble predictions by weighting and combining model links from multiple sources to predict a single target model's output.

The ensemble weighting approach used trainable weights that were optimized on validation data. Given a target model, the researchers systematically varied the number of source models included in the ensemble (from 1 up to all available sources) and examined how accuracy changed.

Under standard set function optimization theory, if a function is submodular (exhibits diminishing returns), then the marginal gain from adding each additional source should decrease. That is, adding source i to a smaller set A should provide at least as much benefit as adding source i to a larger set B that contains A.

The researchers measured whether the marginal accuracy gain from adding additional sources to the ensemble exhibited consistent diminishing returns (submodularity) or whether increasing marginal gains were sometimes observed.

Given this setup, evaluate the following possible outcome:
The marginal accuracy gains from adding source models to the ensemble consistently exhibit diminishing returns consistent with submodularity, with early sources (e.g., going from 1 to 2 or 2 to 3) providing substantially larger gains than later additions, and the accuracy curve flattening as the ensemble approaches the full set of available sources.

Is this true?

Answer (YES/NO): NO